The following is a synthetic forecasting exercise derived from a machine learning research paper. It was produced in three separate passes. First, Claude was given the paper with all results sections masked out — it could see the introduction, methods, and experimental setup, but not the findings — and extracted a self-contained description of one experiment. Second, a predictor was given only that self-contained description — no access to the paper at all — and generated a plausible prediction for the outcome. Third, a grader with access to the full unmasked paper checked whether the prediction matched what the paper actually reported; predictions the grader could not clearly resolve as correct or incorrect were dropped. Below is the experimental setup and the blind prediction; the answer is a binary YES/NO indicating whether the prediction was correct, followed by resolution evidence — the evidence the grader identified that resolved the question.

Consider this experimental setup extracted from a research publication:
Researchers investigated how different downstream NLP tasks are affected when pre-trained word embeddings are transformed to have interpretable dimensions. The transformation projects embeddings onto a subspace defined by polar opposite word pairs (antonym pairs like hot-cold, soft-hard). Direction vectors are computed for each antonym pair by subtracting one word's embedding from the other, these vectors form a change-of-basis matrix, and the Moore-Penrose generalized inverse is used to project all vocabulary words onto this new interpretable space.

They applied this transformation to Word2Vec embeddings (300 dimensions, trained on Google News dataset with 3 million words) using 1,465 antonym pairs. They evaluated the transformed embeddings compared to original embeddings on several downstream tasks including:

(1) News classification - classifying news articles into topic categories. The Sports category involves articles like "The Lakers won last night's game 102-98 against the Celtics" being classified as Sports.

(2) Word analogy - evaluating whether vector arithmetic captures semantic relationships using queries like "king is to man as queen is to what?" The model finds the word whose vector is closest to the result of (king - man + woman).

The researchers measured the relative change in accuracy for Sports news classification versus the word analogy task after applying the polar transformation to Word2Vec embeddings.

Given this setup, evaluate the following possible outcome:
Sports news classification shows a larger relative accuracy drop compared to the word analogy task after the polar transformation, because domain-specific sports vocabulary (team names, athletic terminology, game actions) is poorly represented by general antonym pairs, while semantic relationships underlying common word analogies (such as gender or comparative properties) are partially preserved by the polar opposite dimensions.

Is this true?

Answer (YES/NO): NO